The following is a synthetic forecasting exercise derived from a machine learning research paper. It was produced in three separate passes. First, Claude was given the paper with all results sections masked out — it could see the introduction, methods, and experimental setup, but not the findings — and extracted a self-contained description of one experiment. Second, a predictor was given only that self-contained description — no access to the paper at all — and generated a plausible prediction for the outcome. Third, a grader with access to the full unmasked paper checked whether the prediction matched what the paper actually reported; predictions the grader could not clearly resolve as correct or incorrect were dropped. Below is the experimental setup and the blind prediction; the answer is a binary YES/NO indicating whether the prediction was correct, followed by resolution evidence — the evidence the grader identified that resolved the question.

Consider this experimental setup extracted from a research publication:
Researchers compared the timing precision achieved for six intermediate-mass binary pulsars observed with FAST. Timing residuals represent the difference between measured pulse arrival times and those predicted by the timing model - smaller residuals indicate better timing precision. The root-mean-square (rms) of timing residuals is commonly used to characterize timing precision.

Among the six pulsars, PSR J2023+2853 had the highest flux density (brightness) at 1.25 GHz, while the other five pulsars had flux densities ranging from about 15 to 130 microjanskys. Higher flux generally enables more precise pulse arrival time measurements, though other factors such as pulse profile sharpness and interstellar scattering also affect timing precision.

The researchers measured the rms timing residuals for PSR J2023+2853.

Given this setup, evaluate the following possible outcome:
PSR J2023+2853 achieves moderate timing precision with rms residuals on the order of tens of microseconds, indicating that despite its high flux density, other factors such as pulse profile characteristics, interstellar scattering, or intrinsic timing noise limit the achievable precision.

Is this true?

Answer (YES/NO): NO